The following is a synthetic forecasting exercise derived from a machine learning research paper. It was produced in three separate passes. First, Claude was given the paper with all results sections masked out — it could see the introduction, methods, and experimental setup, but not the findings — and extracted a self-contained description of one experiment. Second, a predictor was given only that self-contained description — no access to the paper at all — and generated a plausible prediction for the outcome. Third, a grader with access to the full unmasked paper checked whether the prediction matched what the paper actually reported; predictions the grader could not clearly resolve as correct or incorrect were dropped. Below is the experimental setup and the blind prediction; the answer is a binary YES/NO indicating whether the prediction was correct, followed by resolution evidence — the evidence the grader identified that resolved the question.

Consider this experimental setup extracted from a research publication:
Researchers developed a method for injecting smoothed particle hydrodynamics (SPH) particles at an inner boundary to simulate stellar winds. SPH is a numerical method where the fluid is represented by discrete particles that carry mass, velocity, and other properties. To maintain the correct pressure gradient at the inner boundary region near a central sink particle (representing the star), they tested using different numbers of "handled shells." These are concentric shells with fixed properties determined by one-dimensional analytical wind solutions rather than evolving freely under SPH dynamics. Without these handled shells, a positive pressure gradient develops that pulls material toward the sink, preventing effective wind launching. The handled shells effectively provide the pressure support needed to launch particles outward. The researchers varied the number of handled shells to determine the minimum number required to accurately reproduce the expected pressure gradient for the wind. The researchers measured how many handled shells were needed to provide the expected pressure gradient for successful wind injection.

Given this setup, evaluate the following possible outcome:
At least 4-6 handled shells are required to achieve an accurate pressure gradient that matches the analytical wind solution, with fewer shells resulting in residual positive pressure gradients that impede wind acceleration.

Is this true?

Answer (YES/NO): YES